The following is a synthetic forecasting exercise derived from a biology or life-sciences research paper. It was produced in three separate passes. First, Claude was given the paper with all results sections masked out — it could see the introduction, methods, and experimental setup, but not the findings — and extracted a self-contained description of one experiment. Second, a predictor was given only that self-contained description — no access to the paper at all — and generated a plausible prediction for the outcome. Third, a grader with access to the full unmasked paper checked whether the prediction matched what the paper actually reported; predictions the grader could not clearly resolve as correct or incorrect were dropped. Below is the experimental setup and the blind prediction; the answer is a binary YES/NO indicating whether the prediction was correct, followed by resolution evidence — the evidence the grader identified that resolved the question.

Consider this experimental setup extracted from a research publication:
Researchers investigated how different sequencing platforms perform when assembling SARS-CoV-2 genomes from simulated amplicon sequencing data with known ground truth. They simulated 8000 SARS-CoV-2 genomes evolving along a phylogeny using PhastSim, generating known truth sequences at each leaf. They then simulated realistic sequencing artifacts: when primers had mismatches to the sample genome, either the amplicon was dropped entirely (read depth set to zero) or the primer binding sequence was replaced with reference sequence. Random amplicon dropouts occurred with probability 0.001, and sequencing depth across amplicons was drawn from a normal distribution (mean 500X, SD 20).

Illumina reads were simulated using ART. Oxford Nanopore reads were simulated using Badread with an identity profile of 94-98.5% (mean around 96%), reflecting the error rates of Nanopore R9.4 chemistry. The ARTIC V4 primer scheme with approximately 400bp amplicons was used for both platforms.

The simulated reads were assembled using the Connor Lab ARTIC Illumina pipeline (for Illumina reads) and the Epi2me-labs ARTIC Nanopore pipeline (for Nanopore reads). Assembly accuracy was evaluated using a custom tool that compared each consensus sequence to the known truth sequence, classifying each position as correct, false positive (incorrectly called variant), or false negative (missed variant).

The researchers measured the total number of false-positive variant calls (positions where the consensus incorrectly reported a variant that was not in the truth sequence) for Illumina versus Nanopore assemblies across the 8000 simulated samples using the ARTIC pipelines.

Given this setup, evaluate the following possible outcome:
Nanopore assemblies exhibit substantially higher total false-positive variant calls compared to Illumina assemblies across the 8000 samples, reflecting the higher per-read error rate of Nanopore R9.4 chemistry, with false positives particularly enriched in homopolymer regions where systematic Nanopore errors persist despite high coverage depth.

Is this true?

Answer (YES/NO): NO